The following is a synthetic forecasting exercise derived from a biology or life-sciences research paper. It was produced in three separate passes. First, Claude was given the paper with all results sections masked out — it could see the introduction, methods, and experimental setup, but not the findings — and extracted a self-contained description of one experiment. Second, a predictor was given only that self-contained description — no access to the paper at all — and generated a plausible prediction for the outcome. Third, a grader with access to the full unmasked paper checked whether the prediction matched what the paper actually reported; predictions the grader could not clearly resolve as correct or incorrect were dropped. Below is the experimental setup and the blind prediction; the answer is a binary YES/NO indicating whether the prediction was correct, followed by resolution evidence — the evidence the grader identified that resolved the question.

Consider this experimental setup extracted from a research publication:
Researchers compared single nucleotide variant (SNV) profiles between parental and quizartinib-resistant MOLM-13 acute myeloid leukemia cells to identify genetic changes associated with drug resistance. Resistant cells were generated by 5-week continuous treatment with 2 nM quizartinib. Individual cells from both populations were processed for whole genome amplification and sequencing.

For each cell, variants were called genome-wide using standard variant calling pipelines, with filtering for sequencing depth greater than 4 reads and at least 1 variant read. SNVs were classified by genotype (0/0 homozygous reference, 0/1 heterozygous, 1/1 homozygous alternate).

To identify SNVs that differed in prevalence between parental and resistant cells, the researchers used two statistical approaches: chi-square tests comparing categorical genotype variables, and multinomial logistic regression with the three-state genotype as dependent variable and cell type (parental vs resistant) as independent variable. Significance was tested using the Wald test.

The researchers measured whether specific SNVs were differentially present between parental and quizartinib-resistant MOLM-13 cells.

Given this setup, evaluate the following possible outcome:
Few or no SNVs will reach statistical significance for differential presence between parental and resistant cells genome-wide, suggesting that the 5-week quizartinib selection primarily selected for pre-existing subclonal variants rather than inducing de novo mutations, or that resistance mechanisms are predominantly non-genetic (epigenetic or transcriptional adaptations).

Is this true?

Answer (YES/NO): NO